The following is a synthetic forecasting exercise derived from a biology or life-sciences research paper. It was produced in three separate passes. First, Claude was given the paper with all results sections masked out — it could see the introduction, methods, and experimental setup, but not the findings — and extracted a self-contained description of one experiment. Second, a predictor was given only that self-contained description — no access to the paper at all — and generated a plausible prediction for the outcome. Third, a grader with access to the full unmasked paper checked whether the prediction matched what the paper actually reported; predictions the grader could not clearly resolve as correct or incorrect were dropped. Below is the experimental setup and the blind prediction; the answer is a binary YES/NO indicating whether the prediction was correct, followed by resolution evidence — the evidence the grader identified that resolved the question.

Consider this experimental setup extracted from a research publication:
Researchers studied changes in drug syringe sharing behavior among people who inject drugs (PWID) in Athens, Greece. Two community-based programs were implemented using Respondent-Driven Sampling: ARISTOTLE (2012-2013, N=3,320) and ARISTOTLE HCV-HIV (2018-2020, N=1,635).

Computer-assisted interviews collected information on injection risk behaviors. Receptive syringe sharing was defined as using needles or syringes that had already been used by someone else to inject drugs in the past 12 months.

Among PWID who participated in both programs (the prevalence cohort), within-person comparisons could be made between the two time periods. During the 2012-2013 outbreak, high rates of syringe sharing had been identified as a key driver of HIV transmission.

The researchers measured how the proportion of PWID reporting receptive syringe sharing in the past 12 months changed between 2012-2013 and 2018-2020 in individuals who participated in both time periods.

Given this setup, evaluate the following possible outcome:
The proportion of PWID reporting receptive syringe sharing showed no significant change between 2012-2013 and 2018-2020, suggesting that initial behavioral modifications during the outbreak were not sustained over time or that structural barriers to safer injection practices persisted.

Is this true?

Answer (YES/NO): YES